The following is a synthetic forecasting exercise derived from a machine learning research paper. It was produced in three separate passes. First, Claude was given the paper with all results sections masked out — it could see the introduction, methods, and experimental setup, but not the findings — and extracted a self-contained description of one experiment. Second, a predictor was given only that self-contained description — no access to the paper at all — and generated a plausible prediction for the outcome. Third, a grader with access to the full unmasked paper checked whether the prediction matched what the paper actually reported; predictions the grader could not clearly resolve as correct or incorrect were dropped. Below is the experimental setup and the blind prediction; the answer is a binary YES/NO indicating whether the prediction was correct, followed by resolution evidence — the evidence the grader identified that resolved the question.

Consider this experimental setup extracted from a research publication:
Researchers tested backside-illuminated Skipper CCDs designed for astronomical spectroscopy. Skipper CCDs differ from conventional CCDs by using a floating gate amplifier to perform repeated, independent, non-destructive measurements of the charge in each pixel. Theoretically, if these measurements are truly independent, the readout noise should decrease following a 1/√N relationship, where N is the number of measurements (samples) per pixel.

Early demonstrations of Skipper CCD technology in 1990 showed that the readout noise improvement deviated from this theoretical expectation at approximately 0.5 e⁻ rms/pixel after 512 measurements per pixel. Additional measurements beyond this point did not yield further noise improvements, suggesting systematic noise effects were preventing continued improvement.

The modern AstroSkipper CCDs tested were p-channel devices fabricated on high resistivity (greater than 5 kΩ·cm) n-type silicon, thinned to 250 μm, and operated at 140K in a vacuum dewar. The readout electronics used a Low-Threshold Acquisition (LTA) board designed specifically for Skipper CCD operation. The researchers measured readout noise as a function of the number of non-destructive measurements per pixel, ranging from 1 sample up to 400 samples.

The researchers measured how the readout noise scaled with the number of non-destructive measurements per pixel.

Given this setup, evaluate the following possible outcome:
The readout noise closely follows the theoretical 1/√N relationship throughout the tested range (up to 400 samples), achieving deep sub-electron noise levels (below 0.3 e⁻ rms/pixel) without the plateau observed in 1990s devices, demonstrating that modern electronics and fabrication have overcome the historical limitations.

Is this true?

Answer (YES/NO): YES